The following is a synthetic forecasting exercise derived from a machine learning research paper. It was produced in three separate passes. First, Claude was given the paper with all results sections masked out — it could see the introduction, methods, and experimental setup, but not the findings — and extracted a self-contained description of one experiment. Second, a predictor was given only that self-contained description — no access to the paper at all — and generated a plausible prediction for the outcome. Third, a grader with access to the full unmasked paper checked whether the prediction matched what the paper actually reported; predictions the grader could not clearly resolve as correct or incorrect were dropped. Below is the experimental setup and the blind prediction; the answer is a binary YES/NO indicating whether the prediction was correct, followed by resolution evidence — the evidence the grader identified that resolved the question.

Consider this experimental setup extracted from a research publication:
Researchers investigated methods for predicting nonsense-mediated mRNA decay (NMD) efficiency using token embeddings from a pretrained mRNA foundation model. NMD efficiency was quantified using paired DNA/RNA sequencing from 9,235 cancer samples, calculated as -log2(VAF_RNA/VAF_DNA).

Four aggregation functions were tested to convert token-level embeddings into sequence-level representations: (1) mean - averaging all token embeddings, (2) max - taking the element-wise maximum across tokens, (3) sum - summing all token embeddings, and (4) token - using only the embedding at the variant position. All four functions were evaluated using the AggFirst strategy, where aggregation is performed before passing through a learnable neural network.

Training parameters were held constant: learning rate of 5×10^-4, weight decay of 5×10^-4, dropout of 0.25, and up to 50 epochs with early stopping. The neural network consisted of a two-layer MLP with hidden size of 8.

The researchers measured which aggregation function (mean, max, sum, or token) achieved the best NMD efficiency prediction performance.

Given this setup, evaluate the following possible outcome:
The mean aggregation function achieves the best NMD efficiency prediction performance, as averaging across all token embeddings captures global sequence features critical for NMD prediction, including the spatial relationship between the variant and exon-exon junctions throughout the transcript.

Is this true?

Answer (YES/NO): YES